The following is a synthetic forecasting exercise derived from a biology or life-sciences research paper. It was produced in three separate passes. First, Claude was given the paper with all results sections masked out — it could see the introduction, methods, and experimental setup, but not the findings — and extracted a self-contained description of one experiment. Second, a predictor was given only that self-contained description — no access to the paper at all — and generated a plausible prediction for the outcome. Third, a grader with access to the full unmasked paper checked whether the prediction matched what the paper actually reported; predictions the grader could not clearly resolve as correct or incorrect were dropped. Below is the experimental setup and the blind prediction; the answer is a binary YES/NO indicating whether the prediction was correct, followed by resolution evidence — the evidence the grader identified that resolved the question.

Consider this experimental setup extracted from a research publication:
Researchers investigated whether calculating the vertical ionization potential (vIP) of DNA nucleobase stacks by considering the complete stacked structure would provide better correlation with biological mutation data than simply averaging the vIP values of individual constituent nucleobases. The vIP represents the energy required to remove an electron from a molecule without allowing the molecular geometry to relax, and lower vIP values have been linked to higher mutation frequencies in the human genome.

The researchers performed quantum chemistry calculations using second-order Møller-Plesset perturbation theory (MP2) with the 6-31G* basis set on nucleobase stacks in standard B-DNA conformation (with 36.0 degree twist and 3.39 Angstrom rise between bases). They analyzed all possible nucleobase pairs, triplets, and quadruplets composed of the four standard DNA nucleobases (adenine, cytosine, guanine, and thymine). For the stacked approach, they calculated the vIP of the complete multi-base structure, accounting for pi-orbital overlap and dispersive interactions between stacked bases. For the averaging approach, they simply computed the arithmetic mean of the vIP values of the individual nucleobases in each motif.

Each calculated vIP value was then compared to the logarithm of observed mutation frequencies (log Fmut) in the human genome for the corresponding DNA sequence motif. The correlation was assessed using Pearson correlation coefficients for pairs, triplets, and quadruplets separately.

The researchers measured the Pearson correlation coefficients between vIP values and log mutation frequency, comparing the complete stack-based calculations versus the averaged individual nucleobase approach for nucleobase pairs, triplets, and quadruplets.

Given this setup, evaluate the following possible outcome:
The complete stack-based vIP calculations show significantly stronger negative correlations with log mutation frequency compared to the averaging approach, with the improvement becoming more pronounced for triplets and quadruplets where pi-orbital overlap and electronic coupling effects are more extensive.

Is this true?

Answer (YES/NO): YES